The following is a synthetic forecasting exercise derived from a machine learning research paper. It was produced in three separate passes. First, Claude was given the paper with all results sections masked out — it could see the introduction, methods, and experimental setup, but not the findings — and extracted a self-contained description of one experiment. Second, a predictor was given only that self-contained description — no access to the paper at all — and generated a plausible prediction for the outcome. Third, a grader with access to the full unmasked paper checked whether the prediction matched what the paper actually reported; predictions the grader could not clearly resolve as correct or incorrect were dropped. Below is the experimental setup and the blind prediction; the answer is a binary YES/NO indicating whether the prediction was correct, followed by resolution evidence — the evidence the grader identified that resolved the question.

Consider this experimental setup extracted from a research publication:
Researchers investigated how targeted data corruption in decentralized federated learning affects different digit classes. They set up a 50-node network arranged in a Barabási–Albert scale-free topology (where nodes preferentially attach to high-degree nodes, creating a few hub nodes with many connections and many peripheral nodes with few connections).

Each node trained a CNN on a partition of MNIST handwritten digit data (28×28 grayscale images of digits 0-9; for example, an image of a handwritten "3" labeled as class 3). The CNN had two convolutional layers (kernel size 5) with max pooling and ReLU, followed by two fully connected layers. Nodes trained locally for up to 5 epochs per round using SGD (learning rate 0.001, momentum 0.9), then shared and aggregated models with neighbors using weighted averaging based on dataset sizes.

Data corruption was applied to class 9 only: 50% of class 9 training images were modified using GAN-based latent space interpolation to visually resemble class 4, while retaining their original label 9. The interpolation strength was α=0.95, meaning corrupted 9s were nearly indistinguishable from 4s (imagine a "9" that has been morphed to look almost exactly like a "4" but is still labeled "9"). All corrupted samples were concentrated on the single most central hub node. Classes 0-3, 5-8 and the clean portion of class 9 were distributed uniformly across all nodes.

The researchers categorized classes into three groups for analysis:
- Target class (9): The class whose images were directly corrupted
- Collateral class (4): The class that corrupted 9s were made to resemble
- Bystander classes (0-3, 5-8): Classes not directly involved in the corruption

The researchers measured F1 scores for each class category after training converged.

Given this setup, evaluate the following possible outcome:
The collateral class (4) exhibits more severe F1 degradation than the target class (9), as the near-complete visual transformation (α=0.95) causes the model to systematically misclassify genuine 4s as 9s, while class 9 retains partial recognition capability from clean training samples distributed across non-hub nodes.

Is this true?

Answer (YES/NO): NO